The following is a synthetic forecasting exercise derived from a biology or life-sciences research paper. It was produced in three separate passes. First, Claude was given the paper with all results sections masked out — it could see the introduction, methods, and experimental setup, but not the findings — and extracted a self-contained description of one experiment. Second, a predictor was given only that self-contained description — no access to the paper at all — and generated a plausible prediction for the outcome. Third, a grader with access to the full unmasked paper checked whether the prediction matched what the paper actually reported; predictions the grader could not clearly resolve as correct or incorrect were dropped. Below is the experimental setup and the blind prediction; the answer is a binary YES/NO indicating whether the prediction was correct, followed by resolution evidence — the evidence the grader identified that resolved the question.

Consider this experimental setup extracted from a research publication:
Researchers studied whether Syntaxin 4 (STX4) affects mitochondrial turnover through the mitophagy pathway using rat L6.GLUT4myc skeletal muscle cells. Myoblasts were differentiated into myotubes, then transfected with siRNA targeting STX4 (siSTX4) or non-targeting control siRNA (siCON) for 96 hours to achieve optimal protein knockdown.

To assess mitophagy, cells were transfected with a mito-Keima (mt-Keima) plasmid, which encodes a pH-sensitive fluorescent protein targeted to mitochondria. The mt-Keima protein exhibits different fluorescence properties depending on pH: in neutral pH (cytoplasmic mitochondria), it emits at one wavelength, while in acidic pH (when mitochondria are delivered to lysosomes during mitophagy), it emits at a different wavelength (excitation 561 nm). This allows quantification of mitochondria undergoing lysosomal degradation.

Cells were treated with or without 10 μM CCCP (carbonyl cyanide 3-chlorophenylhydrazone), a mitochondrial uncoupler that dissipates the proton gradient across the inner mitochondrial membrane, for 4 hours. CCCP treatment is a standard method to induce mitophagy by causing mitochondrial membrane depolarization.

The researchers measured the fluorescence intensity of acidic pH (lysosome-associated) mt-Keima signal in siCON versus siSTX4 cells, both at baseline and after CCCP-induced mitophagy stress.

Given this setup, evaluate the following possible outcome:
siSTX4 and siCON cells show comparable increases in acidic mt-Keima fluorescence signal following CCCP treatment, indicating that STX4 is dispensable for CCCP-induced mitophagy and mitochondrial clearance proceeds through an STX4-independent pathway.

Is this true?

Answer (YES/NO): NO